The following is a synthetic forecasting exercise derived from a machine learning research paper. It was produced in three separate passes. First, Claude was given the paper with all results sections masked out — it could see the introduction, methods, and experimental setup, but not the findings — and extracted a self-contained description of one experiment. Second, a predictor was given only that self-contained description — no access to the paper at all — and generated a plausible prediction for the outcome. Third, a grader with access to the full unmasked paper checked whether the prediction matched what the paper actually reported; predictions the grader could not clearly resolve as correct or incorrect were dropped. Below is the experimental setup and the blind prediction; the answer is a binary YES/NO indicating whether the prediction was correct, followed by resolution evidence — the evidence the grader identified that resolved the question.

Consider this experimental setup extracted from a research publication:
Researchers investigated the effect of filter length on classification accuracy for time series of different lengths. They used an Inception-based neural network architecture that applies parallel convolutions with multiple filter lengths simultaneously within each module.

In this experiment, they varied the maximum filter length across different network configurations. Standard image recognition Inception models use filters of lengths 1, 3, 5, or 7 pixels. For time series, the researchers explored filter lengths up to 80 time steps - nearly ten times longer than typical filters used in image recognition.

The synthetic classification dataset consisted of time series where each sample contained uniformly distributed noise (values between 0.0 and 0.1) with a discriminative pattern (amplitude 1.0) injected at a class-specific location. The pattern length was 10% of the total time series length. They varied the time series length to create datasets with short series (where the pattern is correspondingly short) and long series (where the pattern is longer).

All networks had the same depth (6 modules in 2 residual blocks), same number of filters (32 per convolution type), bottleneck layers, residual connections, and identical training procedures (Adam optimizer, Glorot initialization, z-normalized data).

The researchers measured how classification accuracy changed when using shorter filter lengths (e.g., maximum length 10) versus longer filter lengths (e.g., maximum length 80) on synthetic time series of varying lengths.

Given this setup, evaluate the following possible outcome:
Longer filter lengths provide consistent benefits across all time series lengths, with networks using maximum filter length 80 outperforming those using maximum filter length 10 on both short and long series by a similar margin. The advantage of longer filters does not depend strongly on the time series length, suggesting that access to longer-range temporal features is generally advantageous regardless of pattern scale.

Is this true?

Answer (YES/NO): NO